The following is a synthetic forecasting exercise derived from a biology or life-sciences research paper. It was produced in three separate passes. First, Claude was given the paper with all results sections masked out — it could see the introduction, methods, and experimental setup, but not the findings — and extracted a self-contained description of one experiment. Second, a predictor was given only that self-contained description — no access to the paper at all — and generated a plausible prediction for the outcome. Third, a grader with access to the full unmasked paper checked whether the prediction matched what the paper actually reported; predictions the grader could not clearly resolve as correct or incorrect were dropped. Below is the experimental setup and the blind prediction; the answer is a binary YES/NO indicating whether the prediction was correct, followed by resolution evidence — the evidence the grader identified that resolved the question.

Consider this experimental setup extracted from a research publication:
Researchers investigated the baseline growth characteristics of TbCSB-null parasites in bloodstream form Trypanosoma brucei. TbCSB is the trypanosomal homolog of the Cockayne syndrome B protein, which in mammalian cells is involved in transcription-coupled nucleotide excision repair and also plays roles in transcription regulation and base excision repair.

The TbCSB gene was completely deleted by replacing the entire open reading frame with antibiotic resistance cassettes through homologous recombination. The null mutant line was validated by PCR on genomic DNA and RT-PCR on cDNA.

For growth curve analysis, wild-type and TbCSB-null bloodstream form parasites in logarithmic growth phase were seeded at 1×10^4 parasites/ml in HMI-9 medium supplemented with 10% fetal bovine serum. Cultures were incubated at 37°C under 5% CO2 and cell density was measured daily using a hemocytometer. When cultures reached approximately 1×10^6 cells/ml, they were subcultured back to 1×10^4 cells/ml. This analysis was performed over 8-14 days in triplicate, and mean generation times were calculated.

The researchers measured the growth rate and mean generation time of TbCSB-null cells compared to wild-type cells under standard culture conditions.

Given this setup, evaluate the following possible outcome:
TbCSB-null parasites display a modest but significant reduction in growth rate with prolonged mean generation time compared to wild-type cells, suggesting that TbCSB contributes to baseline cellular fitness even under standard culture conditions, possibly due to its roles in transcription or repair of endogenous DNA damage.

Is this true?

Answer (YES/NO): NO